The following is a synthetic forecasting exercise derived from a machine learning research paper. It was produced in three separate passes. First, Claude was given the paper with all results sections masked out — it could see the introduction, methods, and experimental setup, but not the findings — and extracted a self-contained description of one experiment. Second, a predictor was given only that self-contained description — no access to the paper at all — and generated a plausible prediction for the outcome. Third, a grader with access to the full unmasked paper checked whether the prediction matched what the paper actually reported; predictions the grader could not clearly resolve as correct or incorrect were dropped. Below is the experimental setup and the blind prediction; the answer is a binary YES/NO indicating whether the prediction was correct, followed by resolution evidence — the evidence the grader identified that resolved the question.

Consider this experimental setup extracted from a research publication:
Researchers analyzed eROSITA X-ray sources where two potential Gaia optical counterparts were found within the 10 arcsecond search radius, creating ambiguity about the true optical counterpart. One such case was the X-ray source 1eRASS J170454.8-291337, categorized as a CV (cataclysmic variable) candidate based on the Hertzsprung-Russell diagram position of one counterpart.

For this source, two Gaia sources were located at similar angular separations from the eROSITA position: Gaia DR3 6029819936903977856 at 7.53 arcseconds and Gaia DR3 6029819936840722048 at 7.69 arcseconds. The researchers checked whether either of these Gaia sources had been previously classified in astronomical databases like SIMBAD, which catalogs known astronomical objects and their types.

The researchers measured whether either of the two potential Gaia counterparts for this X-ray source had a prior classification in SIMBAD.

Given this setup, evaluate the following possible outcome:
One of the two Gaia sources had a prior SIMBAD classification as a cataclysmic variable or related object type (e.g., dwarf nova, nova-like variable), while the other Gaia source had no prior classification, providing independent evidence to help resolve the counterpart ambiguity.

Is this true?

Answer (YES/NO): NO